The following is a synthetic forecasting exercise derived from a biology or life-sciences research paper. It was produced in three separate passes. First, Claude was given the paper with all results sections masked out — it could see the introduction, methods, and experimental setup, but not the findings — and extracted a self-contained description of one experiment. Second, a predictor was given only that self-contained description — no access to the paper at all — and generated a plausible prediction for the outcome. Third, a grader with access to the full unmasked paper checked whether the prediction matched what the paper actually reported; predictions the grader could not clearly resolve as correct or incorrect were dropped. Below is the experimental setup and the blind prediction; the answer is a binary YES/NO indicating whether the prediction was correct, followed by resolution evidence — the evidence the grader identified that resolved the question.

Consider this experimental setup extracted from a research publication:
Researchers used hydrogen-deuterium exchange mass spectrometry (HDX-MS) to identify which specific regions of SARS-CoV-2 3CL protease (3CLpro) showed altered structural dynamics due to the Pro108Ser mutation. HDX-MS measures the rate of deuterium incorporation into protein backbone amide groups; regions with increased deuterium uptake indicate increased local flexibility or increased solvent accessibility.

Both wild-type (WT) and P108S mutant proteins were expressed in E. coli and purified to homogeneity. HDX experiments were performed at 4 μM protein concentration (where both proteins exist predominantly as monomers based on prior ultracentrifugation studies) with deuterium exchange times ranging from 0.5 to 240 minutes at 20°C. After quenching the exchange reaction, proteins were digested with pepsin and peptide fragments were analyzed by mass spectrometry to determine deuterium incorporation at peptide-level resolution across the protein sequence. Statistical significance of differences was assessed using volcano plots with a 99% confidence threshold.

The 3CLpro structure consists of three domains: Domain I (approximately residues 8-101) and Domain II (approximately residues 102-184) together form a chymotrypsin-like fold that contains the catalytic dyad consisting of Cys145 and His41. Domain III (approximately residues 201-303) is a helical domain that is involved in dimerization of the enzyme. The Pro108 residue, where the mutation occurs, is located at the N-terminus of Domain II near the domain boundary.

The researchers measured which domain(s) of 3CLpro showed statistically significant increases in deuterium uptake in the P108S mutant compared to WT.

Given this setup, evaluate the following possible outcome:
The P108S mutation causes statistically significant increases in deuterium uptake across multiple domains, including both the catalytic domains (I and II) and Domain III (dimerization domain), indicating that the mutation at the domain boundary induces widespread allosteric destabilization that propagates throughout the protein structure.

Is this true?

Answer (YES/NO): NO